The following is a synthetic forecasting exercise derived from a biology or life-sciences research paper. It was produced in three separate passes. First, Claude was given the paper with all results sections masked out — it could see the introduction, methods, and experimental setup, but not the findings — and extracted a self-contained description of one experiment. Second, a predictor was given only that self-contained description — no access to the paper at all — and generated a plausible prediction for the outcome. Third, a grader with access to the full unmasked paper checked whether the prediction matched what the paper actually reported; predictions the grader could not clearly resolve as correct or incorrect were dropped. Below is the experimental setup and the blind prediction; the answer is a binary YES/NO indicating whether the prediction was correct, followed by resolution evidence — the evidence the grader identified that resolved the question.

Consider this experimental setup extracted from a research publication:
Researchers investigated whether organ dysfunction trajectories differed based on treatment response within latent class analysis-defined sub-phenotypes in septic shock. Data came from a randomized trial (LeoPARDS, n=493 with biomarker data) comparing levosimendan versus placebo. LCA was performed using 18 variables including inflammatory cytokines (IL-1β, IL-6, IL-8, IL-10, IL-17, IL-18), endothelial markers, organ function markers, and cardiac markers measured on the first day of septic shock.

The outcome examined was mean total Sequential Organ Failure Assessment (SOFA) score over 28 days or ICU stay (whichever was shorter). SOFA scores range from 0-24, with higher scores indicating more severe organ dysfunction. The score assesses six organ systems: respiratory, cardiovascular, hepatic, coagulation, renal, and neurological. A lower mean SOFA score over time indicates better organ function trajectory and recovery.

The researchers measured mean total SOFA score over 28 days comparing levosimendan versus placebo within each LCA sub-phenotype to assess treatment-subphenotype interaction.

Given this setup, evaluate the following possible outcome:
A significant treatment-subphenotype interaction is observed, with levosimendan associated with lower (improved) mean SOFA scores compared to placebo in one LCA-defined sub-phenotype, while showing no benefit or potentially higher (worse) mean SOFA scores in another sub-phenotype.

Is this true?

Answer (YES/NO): NO